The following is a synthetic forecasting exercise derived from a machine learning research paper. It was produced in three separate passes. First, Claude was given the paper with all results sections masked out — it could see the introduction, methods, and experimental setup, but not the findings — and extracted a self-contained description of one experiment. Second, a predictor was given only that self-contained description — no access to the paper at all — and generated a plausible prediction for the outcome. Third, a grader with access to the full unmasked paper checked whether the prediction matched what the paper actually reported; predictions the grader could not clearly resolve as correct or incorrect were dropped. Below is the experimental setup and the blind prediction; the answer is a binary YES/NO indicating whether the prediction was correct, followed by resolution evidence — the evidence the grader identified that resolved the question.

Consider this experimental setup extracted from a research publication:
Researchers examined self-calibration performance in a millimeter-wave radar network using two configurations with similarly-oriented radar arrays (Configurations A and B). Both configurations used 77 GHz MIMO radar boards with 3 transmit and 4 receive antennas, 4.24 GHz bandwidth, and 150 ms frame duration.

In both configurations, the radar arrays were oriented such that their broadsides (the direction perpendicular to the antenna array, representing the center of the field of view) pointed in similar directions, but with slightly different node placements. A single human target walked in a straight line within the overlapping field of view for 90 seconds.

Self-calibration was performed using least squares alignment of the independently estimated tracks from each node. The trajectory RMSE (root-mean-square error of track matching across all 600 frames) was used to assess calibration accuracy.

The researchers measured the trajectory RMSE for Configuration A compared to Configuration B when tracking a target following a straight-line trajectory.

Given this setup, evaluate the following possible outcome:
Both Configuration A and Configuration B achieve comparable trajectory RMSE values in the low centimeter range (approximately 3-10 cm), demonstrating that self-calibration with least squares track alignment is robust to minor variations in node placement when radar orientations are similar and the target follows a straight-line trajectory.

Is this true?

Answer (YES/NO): NO